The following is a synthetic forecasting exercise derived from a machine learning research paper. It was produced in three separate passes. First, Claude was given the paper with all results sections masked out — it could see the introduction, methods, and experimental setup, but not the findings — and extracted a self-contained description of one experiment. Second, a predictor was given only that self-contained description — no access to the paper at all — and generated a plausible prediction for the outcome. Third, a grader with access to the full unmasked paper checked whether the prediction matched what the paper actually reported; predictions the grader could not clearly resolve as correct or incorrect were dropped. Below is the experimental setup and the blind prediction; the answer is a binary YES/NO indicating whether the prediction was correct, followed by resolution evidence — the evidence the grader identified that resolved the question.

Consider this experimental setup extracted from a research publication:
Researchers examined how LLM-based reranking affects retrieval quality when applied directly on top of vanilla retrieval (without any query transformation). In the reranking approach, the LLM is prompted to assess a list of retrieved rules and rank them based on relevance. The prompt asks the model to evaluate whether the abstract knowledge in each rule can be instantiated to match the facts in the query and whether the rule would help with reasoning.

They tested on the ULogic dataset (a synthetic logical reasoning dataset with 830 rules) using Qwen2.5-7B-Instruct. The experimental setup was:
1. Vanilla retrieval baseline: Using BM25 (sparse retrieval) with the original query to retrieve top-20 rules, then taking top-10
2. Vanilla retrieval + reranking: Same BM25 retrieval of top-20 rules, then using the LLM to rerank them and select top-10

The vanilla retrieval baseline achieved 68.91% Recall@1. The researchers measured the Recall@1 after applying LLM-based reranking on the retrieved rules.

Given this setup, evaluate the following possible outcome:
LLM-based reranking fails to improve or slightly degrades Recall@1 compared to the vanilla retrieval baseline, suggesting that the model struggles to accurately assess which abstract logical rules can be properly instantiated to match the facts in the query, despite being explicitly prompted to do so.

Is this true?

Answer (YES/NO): NO